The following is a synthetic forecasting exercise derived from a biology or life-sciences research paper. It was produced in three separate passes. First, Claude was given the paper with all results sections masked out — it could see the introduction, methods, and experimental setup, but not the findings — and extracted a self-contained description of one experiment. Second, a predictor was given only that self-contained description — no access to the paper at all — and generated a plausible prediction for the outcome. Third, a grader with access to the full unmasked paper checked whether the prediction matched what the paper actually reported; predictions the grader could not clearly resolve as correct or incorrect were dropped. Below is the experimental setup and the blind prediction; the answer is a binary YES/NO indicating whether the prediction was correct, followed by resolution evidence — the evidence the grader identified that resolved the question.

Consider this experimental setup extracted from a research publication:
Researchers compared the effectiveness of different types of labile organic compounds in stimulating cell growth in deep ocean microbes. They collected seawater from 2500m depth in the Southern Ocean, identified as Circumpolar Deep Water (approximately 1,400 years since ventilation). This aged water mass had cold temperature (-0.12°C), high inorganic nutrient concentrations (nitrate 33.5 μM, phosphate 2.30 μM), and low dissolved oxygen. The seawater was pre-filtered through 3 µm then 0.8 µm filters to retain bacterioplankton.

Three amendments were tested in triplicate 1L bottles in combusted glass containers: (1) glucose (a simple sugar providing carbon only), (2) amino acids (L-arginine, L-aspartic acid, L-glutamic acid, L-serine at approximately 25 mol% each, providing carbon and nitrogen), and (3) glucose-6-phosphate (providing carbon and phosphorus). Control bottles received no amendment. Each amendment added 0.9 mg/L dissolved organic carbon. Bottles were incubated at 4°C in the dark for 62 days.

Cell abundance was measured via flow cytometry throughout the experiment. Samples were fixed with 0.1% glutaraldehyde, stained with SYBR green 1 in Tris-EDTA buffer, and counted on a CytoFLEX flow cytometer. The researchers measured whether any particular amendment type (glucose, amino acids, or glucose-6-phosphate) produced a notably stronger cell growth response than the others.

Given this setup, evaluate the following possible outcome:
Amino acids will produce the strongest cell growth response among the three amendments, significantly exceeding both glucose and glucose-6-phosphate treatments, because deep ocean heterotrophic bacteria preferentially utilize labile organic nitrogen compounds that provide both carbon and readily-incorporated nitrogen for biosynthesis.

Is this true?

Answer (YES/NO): YES